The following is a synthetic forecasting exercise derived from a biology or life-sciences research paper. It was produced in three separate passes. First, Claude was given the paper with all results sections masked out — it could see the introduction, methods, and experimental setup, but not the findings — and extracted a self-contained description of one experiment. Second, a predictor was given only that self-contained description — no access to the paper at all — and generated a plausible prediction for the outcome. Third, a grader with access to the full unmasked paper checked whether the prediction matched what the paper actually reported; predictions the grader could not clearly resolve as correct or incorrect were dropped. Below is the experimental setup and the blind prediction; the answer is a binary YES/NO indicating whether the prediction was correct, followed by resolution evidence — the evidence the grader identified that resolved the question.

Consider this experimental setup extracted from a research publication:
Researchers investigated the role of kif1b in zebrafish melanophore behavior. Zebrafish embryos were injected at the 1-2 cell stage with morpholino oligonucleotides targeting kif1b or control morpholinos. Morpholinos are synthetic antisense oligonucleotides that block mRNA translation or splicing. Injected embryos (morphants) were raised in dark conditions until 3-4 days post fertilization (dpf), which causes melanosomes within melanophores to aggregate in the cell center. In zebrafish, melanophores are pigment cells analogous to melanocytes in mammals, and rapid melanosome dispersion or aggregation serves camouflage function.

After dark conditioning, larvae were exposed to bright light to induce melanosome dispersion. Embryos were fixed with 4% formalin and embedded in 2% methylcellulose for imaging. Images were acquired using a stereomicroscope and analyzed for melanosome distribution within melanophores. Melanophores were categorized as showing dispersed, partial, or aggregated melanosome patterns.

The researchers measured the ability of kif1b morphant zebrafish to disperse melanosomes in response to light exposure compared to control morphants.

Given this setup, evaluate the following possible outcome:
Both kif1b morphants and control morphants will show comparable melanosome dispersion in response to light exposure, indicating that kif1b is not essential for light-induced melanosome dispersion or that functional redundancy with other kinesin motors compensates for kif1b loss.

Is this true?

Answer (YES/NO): NO